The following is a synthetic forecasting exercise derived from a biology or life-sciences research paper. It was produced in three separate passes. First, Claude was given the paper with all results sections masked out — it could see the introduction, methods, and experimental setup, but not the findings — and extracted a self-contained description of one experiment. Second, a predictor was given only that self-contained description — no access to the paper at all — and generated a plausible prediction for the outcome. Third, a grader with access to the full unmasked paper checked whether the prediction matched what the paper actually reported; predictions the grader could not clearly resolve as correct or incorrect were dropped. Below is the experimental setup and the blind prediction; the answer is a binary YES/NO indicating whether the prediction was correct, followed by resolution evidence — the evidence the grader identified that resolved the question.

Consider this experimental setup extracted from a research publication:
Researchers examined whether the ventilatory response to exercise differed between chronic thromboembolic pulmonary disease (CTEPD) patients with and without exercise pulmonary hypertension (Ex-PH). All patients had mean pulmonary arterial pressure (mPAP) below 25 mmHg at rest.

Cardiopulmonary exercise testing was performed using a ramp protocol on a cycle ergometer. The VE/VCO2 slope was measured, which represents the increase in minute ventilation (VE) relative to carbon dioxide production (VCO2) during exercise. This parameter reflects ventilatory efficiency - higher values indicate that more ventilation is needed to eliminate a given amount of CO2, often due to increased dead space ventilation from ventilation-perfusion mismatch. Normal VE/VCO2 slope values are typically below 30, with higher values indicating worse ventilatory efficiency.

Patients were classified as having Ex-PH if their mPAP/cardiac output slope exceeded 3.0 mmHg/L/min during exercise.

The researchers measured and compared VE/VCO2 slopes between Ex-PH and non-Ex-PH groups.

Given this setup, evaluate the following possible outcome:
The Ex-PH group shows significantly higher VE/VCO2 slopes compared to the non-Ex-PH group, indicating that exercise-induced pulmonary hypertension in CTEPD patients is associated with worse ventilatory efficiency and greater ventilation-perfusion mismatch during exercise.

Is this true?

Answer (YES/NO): NO